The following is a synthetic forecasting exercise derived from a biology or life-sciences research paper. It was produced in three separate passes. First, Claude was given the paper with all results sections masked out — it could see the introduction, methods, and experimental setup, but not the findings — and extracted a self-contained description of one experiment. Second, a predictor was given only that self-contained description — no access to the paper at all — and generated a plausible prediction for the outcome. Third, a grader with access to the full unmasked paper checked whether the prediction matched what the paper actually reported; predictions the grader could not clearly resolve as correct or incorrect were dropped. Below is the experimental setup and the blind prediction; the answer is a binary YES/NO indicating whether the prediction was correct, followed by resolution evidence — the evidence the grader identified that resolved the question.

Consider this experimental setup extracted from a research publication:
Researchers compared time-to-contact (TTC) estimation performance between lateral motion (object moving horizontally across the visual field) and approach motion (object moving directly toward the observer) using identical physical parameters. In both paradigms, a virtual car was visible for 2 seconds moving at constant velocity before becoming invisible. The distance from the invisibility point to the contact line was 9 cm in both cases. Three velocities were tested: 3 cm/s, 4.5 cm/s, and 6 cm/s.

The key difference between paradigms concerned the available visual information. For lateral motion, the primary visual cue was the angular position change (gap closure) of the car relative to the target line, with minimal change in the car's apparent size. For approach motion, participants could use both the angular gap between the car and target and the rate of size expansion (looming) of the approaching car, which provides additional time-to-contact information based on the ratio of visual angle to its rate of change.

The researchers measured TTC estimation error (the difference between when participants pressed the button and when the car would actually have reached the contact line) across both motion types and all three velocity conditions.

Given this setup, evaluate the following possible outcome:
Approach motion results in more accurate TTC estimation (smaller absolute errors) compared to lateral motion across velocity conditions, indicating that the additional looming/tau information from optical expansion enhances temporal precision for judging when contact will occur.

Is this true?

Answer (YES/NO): NO